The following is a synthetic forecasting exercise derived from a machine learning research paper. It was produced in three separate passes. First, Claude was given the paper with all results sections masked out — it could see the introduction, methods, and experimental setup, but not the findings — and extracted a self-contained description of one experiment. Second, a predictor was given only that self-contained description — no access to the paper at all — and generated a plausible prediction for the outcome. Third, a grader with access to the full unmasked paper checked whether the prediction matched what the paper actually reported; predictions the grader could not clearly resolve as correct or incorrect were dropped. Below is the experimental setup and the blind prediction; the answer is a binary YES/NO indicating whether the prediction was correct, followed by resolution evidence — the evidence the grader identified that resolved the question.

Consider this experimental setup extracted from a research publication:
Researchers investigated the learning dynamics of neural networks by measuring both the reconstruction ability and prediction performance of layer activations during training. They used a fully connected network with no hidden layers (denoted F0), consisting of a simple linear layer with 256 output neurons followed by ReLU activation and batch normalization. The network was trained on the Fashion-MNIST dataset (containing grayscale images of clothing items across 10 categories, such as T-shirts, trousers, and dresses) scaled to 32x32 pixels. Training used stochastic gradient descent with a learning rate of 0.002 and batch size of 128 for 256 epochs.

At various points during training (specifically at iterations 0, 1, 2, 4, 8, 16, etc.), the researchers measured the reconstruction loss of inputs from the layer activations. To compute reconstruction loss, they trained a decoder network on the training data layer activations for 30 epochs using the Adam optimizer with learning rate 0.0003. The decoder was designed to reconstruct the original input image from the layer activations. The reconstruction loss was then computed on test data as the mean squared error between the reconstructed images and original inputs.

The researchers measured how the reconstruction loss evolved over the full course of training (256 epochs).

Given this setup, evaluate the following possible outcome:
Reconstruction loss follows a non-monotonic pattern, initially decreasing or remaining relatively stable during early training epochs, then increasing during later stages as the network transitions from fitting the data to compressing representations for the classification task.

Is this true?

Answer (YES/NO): YES